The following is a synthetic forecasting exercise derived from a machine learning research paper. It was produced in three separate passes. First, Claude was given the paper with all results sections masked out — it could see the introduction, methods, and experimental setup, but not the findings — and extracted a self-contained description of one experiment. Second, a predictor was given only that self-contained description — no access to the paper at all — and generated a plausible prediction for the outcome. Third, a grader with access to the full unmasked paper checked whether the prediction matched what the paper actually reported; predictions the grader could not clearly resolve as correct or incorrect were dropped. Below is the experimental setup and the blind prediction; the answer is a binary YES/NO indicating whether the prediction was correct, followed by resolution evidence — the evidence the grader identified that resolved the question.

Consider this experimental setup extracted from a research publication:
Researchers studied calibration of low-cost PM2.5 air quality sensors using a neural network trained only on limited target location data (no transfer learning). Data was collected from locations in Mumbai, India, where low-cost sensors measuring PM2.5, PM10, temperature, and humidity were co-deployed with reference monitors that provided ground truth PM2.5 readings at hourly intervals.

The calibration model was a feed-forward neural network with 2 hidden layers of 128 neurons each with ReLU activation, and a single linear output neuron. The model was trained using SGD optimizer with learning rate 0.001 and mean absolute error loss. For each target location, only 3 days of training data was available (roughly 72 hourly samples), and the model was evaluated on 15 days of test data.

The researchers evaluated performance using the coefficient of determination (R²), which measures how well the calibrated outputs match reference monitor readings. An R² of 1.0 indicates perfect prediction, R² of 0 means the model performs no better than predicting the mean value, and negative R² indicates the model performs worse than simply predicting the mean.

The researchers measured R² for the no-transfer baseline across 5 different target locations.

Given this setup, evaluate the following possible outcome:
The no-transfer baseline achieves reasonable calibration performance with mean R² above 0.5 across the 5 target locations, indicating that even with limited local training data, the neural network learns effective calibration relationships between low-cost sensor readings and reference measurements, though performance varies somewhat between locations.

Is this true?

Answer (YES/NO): NO